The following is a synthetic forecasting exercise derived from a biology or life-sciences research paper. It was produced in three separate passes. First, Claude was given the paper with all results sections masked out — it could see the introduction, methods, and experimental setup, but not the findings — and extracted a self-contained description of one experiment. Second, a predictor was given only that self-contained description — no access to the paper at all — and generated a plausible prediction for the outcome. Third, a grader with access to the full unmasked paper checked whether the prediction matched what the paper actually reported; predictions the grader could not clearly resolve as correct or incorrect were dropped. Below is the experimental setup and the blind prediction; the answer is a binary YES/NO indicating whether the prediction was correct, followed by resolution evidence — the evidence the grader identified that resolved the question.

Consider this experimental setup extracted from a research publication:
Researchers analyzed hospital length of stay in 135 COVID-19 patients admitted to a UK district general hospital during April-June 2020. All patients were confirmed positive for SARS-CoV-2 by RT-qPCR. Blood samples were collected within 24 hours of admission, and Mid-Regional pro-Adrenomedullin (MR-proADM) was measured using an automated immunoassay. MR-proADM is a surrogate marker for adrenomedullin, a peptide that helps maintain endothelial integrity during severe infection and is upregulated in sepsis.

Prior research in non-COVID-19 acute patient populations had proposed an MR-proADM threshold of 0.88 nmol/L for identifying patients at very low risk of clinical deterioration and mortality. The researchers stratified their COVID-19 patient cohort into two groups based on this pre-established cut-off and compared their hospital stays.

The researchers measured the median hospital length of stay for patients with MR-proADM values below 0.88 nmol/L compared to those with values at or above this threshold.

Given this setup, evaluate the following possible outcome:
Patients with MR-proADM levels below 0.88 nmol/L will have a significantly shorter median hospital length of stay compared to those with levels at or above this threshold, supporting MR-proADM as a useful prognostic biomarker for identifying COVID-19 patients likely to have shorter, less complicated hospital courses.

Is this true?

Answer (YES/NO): YES